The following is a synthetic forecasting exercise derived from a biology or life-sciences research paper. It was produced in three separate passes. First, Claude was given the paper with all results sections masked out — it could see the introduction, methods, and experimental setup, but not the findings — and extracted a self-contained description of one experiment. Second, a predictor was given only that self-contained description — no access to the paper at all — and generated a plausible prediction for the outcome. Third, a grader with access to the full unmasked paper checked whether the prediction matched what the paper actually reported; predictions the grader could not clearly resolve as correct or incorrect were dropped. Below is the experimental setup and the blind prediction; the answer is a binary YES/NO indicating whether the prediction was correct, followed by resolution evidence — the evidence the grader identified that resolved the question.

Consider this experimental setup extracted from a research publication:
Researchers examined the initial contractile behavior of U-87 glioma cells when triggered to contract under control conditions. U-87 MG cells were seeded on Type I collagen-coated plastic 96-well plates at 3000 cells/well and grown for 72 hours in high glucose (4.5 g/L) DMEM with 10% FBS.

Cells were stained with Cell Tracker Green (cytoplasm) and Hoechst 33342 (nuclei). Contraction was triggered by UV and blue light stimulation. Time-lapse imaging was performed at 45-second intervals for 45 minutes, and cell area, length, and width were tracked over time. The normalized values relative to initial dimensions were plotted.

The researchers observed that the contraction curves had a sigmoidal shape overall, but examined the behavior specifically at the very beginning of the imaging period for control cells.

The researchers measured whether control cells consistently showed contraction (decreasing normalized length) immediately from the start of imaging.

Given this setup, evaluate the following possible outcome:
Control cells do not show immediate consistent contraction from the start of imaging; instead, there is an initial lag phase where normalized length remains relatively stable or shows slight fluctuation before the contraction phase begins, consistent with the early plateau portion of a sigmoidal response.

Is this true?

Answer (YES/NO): YES